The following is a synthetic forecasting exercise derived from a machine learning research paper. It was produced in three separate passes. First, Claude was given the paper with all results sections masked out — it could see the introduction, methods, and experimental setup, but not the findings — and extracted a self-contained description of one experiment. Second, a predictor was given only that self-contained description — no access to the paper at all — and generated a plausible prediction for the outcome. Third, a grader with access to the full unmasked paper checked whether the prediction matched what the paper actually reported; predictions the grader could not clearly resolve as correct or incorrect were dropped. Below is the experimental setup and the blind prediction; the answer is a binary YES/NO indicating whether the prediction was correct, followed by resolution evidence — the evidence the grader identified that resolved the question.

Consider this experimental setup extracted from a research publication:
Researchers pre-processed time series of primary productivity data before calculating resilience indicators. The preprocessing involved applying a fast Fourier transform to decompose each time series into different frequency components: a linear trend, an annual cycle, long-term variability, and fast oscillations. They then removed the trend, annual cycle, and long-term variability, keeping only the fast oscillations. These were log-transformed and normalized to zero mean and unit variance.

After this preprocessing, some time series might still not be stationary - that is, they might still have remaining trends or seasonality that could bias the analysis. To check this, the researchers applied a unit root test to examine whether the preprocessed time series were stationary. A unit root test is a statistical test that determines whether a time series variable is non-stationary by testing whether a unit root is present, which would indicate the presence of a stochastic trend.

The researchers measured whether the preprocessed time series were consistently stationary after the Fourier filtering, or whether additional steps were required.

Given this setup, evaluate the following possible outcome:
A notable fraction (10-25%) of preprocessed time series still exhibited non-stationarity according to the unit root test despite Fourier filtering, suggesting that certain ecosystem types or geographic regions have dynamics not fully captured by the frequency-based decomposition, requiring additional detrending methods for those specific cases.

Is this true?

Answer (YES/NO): NO